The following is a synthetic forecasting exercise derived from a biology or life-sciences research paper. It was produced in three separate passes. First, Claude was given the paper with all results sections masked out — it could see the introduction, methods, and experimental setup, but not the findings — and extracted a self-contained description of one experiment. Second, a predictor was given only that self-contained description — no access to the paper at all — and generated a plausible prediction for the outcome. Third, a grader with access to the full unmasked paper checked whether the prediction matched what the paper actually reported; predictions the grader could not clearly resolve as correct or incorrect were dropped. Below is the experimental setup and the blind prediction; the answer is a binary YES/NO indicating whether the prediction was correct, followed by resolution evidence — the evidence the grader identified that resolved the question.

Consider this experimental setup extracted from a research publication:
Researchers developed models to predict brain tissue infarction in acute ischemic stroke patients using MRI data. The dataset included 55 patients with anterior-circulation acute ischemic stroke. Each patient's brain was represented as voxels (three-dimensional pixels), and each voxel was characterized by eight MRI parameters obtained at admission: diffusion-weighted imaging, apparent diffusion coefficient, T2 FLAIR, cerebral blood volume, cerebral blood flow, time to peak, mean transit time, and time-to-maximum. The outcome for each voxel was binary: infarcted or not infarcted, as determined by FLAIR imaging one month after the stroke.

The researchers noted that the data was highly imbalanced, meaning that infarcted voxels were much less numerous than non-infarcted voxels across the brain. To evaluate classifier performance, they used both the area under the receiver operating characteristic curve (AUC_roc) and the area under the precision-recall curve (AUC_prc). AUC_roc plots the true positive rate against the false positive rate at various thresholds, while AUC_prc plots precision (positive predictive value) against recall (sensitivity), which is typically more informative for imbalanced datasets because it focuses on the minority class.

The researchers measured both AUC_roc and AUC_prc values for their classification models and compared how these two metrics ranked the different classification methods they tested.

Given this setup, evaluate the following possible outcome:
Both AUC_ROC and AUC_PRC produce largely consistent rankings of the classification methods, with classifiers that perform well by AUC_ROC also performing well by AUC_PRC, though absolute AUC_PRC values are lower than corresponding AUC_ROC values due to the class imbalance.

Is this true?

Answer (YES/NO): NO